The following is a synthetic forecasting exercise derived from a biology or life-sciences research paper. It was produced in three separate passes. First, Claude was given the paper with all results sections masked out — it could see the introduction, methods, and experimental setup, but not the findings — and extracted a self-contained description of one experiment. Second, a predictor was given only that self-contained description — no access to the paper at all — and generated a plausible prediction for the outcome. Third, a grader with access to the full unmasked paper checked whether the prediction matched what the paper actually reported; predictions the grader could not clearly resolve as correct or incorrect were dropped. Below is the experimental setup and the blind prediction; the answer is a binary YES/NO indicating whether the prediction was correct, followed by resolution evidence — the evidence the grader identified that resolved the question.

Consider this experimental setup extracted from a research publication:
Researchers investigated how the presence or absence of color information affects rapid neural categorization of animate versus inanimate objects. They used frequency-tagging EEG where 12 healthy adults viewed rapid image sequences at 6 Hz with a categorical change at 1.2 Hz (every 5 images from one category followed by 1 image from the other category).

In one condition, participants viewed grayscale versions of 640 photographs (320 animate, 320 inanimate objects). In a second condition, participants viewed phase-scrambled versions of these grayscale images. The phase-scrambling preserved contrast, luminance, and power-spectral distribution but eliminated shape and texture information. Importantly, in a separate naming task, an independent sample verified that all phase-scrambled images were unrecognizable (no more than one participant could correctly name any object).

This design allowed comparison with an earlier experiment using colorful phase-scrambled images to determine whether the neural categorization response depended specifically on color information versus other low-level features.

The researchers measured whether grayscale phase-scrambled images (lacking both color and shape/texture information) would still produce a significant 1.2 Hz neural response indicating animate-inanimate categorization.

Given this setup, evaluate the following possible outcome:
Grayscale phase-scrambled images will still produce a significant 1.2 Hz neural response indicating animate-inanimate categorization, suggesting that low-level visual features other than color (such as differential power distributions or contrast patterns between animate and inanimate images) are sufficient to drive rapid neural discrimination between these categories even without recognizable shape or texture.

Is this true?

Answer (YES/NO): YES